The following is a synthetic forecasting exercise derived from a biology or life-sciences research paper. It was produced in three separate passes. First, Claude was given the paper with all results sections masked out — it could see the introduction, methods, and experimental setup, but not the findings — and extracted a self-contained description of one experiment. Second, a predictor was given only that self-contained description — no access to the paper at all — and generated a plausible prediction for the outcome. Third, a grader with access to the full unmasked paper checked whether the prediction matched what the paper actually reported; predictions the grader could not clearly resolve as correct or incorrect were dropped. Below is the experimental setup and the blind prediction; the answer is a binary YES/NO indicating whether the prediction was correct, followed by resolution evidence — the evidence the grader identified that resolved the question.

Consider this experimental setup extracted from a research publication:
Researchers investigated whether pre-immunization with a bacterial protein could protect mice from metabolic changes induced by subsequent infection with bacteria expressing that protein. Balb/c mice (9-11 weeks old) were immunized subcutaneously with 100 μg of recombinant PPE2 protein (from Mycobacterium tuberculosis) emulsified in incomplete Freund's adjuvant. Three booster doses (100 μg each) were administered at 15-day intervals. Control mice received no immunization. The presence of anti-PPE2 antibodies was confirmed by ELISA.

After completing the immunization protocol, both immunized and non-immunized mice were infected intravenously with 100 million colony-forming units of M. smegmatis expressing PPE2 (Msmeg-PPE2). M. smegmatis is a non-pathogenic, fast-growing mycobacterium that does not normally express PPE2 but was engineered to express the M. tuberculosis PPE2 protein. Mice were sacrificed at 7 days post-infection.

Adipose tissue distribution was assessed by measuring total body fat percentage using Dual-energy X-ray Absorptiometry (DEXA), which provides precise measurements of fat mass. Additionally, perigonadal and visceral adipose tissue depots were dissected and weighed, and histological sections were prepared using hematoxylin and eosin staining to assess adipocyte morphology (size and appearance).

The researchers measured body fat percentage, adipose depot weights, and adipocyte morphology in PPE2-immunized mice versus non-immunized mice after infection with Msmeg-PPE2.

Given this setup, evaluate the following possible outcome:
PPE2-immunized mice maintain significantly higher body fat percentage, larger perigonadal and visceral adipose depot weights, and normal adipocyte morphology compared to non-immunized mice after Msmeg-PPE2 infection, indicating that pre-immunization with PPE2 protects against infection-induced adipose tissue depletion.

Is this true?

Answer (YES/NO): YES